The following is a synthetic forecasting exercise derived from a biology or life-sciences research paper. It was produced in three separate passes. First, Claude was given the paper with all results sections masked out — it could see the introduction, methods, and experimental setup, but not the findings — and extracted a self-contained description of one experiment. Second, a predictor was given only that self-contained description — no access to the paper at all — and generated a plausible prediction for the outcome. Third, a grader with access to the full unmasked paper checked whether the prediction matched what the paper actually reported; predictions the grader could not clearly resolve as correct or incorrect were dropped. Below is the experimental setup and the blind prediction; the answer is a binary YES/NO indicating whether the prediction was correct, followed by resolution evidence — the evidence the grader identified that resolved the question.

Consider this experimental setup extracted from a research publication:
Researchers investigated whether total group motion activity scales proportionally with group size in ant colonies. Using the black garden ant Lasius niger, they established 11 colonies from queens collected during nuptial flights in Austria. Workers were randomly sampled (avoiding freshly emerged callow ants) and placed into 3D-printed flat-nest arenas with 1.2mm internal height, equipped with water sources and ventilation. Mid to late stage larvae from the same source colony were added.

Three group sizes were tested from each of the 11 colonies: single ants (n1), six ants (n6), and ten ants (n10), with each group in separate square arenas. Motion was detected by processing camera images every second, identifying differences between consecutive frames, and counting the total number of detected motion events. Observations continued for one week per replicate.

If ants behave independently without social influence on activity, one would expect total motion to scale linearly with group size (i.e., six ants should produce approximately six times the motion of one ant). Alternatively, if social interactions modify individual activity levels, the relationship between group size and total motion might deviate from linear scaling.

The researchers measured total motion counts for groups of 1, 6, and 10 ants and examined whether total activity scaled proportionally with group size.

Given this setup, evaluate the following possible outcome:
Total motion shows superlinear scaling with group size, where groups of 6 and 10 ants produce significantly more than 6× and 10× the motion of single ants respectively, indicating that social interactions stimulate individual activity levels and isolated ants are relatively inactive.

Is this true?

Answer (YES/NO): NO